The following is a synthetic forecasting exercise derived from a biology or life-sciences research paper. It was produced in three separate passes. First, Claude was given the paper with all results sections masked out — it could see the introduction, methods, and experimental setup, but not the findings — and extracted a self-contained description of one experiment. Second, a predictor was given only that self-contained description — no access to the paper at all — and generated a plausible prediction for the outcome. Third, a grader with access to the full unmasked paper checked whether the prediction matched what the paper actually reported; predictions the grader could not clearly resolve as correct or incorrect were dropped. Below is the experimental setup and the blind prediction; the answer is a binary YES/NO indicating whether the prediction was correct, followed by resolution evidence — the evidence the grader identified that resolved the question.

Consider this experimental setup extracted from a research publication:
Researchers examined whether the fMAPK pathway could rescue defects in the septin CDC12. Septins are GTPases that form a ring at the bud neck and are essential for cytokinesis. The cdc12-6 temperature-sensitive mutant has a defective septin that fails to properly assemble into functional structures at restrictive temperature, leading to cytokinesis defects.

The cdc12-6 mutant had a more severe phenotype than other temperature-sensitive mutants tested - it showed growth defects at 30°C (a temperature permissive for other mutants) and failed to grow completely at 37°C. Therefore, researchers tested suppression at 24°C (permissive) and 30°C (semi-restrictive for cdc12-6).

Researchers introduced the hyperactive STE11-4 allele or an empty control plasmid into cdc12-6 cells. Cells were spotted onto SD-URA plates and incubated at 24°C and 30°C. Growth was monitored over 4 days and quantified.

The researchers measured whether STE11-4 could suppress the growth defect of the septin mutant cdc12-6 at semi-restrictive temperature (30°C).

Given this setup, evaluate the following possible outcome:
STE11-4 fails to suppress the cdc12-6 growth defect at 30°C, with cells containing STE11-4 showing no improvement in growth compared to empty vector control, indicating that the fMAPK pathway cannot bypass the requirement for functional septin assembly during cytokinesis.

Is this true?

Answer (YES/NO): YES